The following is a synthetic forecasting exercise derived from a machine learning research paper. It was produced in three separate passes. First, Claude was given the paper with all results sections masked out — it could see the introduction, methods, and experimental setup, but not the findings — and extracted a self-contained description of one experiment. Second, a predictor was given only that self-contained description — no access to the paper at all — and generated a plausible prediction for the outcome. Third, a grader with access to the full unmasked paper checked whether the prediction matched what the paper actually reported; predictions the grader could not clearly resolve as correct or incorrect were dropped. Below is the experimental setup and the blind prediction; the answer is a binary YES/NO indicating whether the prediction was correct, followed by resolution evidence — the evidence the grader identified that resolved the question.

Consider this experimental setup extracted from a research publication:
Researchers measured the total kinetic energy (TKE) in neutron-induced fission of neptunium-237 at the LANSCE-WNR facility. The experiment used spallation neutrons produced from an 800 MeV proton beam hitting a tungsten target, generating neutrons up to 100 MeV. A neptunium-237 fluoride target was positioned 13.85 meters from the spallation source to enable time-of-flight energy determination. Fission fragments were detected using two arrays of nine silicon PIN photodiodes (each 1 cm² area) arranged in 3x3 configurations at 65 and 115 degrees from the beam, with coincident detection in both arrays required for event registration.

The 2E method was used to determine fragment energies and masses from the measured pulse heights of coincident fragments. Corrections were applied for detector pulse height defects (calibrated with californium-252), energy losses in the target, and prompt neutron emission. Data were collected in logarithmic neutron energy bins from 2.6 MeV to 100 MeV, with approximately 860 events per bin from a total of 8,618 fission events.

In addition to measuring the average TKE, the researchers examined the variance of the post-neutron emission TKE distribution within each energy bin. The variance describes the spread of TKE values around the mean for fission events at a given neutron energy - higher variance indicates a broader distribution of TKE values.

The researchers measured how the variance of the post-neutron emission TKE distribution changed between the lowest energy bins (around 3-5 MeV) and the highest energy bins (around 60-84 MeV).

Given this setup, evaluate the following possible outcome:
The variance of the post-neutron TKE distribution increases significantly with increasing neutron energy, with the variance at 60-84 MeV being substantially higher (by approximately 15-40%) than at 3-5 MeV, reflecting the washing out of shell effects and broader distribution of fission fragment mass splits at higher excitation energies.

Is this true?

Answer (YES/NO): YES